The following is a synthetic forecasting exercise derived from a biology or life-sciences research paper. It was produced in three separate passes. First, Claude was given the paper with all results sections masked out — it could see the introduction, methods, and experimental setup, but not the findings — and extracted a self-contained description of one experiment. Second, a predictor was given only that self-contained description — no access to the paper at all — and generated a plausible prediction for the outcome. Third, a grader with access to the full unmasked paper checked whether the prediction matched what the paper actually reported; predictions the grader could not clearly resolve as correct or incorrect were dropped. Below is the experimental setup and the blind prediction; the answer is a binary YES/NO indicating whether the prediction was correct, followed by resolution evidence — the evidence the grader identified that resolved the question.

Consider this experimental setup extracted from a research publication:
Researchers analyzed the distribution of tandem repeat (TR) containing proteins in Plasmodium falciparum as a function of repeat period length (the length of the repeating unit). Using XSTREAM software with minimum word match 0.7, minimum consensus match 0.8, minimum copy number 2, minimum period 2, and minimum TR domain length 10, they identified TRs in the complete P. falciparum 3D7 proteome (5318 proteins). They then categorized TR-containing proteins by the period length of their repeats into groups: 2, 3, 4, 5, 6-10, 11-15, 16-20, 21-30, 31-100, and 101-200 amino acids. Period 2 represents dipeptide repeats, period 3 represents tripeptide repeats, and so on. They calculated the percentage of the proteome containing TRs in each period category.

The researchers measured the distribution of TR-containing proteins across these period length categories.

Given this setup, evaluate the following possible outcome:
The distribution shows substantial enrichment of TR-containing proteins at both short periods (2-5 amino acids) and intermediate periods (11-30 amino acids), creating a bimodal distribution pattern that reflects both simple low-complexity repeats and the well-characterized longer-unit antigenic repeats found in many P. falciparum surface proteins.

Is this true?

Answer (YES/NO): NO